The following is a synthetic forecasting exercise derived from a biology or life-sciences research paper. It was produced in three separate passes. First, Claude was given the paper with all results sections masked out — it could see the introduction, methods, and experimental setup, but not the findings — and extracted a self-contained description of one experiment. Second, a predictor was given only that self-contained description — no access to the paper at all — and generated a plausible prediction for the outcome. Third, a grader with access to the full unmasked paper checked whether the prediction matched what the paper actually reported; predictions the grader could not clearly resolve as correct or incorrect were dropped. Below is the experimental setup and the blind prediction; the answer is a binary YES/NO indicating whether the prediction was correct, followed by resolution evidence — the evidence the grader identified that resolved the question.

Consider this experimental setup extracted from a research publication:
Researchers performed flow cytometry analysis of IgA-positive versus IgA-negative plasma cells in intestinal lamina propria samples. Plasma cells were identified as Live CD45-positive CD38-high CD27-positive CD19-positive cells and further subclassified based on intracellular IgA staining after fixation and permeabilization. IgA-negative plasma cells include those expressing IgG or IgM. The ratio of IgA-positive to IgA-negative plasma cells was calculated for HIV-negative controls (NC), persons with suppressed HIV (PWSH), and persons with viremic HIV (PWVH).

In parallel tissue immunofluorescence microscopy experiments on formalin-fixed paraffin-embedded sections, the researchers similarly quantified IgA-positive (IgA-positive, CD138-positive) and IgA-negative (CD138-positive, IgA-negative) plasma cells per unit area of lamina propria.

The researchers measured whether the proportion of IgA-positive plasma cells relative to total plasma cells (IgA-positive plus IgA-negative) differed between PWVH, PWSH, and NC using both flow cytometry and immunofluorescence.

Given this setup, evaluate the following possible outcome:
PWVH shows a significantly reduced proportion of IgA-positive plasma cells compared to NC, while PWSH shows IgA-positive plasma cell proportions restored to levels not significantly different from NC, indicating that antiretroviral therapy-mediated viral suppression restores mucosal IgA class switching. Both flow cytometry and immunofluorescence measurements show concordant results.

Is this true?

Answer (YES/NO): YES